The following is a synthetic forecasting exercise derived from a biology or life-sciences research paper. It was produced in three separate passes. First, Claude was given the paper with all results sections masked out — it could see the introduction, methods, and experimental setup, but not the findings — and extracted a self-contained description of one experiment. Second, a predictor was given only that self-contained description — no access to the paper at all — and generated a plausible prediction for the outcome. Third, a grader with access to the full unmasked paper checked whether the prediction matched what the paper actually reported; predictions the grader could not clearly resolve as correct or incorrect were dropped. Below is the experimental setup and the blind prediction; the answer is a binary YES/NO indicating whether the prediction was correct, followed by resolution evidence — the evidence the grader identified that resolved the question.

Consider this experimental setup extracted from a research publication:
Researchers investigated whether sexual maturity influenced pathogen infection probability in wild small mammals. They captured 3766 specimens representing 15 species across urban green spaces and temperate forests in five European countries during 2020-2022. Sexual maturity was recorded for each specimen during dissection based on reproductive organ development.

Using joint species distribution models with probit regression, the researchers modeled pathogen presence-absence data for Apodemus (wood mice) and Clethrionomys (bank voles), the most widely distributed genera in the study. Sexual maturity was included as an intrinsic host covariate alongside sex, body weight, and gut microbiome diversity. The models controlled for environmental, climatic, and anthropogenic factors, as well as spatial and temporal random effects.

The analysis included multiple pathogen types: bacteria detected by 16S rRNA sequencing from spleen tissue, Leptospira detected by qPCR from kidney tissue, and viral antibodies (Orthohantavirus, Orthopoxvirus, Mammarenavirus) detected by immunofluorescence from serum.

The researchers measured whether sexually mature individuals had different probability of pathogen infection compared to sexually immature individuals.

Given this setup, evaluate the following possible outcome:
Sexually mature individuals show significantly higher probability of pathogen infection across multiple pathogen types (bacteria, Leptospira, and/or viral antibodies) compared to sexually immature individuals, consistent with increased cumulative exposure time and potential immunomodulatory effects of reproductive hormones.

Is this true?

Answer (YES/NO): YES